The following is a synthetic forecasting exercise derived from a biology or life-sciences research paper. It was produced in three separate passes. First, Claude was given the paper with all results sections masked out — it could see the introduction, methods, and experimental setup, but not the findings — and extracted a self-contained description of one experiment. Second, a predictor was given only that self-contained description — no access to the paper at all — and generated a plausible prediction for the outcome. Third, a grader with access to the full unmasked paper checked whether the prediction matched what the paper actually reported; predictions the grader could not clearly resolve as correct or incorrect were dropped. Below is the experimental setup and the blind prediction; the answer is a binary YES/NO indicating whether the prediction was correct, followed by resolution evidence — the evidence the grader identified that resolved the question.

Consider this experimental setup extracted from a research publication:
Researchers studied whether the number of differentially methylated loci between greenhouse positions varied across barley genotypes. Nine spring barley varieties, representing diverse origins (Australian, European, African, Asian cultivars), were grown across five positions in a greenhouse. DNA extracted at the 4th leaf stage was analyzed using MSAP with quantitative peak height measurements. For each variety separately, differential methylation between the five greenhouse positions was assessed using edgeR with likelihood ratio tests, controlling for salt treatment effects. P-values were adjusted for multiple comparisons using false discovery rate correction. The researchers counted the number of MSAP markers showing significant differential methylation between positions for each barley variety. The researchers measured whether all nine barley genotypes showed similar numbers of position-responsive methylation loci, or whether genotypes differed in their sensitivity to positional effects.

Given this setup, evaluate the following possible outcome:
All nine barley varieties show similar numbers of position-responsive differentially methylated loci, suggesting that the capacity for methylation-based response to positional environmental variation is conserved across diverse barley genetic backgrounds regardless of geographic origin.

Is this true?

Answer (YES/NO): NO